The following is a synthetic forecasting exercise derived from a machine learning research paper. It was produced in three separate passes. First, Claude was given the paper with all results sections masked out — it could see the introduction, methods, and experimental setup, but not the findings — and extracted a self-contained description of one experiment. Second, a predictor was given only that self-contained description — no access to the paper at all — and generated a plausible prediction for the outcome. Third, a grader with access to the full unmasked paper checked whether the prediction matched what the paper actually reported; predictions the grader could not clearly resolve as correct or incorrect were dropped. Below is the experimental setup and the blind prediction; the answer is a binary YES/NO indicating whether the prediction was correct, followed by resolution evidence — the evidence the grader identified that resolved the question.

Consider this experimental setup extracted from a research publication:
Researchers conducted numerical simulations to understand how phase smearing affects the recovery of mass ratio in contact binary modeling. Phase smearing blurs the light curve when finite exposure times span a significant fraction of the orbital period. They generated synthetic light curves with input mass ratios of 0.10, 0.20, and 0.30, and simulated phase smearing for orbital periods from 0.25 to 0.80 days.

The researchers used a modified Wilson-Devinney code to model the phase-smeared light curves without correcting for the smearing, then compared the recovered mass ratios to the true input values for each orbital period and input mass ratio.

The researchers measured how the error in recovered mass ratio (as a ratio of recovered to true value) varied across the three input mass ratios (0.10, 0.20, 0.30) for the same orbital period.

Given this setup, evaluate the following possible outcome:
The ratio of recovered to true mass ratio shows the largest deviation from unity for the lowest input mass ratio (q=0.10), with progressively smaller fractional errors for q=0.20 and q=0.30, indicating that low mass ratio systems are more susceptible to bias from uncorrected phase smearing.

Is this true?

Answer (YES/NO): NO